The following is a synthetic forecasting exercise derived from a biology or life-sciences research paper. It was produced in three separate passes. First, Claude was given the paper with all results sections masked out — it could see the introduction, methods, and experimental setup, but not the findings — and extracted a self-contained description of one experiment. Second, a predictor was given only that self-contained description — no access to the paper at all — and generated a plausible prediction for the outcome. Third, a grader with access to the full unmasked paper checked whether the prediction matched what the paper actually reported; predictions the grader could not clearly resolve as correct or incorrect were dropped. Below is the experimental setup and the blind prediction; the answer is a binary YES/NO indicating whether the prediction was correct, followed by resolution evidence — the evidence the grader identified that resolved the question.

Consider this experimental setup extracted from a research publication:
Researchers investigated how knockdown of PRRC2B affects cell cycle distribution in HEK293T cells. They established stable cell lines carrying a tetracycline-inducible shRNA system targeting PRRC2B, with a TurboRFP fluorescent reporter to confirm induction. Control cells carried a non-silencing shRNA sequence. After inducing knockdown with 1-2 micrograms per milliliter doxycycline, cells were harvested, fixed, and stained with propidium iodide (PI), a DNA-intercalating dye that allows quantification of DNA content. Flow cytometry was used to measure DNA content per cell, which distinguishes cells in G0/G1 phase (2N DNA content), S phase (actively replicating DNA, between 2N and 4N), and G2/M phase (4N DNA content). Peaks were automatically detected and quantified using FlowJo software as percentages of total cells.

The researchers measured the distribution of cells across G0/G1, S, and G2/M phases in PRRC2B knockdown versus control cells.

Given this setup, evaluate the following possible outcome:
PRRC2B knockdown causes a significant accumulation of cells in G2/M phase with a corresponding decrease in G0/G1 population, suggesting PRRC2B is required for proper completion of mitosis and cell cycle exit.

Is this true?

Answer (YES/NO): NO